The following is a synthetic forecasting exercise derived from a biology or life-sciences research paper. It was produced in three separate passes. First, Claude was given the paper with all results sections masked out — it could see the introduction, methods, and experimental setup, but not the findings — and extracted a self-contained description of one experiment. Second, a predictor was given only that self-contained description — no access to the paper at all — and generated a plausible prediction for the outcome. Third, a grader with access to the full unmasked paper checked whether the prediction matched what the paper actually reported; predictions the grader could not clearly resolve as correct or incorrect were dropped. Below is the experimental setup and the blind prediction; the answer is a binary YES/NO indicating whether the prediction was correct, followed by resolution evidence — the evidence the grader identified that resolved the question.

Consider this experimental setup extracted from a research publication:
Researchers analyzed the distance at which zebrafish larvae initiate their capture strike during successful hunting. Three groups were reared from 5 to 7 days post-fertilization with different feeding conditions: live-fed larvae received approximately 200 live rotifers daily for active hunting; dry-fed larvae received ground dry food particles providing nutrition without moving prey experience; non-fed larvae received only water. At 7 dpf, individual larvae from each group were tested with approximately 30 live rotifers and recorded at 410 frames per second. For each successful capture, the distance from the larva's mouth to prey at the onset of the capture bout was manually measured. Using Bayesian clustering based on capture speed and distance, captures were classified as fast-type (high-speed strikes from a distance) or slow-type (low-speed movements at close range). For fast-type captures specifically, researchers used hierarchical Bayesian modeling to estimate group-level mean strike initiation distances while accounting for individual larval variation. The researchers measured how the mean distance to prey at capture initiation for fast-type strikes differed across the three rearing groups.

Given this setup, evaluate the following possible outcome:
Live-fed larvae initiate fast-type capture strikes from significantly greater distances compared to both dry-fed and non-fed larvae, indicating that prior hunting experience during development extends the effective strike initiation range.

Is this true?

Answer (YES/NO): YES